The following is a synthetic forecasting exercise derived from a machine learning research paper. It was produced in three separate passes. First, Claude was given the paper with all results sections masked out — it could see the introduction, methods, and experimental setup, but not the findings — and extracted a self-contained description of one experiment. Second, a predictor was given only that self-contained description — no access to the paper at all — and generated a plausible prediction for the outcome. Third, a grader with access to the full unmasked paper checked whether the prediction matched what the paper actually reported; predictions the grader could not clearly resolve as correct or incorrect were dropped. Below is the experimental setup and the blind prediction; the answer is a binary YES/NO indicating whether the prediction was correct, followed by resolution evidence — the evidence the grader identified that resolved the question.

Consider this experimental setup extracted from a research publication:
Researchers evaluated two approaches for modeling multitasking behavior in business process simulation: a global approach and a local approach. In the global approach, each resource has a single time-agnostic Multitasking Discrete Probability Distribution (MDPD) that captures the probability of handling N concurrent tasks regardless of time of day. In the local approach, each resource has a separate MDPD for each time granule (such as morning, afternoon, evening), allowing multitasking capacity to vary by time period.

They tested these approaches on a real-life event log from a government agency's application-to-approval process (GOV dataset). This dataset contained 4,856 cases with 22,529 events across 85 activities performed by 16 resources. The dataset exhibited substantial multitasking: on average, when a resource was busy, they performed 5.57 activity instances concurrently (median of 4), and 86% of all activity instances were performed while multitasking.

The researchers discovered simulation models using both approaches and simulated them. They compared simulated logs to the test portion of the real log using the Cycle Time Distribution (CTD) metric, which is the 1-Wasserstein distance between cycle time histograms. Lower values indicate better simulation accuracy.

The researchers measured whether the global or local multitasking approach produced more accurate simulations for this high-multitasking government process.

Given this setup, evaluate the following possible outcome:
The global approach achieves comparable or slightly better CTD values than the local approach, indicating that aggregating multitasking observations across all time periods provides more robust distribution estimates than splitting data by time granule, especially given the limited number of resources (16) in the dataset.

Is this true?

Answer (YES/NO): YES